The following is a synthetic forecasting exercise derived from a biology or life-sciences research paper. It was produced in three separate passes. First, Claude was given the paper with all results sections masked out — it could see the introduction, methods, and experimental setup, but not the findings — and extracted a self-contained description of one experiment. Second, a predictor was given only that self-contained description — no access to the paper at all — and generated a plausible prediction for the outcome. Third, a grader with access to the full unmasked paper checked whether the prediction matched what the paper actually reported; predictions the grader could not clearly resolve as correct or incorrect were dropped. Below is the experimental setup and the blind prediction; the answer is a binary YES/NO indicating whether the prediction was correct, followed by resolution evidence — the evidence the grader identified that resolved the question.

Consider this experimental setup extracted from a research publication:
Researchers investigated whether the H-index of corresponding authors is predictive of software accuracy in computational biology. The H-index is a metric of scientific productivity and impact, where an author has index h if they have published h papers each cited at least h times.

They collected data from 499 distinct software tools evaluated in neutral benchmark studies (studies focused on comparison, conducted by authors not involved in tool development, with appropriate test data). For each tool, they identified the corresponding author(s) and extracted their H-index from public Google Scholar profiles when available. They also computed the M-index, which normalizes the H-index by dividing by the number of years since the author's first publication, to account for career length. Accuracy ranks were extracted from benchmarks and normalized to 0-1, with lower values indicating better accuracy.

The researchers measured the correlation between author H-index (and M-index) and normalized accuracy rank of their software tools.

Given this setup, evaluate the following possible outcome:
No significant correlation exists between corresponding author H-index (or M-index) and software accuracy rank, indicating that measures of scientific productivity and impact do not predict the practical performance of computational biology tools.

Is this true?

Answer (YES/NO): YES